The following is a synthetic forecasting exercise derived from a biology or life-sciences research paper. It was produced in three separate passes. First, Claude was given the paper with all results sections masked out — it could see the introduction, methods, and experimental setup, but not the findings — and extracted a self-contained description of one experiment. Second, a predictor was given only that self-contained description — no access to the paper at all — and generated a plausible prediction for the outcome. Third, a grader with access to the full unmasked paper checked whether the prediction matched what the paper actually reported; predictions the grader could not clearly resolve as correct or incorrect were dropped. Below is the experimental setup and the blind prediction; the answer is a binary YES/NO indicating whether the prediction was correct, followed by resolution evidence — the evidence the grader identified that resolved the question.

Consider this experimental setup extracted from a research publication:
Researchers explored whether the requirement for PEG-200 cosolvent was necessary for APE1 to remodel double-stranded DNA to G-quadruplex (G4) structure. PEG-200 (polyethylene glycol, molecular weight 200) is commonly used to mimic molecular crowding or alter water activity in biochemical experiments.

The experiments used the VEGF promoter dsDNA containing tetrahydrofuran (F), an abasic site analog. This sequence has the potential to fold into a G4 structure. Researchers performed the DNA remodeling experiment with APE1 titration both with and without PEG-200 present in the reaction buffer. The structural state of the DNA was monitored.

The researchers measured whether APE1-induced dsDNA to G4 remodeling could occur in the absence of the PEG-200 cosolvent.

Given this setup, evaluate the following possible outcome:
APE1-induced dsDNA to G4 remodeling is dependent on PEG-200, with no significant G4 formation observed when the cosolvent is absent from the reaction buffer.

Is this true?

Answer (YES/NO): YES